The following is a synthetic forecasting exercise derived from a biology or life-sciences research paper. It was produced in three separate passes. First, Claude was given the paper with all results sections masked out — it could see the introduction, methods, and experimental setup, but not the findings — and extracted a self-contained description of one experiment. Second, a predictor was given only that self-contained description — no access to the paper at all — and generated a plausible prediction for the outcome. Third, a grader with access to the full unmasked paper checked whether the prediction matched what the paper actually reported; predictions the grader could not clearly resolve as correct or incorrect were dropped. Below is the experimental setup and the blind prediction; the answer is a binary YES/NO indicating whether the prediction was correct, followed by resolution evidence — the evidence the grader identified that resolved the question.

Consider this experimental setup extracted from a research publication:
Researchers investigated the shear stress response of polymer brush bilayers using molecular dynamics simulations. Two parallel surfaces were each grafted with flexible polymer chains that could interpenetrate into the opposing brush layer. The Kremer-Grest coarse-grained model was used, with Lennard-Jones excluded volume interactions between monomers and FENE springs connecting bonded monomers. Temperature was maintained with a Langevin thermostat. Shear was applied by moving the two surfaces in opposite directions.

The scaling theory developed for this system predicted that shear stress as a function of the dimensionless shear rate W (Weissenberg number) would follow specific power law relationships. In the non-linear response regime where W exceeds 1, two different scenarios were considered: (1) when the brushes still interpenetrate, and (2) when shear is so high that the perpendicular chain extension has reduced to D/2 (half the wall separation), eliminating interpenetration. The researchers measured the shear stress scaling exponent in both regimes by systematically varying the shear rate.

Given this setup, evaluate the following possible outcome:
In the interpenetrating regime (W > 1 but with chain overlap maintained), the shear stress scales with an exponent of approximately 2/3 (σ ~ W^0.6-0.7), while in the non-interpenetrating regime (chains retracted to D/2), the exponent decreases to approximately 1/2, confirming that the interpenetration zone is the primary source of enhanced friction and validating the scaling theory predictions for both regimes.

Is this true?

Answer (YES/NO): NO